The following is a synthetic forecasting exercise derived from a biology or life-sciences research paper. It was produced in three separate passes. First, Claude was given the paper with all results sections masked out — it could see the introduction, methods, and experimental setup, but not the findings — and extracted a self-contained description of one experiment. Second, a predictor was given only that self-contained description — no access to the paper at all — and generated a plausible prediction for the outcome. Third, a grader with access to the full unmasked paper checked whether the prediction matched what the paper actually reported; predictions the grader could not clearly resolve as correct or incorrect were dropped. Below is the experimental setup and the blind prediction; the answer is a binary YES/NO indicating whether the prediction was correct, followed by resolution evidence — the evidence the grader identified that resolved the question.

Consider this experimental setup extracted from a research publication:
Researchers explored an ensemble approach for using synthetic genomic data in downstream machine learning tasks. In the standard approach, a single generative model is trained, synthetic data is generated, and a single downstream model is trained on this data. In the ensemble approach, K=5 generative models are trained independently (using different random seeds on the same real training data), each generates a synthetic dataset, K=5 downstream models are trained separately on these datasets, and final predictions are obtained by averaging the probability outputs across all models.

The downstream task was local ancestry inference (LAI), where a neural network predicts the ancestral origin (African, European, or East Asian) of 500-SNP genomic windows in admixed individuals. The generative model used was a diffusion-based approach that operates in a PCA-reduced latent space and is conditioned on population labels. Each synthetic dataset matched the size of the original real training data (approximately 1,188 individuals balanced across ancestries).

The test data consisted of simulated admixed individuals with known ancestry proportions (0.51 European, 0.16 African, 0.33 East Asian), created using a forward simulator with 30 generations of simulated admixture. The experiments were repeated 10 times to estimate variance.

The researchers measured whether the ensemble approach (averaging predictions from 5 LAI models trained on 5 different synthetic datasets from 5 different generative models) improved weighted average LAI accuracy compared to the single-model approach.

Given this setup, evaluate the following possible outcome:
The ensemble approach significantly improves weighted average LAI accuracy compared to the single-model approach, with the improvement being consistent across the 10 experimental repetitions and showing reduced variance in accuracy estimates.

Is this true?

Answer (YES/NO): NO